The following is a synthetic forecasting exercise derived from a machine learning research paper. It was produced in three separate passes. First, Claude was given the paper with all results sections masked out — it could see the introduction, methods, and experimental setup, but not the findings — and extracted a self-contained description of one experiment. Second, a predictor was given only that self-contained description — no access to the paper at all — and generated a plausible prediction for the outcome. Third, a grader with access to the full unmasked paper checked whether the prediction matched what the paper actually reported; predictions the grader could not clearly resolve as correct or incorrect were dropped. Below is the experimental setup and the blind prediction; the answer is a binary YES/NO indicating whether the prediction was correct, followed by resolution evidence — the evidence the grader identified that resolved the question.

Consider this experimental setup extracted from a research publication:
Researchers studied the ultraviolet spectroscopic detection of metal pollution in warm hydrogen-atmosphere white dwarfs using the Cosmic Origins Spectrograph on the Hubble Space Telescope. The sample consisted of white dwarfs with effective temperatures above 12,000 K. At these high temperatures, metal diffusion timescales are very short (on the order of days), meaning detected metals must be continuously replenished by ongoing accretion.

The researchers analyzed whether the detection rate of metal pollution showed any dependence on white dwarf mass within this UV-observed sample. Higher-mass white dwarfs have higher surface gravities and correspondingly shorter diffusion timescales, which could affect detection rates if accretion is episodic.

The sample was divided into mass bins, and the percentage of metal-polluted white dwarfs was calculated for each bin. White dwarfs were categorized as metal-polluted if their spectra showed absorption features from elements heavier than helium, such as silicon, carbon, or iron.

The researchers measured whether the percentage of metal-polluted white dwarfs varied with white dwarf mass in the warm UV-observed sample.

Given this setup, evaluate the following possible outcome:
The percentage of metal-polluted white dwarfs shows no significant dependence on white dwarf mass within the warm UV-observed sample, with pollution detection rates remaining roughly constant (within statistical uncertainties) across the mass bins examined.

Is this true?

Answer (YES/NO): NO